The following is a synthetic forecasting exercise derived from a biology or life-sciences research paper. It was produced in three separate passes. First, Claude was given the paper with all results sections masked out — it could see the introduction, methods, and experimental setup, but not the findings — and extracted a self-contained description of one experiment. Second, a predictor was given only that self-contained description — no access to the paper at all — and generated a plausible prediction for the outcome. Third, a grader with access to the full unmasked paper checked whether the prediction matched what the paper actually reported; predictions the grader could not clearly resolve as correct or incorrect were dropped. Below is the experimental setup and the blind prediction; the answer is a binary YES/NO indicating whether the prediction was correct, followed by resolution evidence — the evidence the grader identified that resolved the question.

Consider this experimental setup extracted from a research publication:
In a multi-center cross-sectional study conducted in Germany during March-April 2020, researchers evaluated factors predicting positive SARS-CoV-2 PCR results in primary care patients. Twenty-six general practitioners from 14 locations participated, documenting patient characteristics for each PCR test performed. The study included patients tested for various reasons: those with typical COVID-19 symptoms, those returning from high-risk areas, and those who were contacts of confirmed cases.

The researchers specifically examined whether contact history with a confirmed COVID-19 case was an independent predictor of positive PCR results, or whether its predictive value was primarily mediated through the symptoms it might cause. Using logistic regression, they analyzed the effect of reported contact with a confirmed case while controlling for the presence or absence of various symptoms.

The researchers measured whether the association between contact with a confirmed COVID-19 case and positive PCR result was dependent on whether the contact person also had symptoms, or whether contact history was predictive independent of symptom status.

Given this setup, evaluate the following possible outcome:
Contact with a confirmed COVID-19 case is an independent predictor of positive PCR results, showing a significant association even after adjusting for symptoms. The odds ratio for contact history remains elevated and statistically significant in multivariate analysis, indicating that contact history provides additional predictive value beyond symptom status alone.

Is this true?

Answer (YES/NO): YES